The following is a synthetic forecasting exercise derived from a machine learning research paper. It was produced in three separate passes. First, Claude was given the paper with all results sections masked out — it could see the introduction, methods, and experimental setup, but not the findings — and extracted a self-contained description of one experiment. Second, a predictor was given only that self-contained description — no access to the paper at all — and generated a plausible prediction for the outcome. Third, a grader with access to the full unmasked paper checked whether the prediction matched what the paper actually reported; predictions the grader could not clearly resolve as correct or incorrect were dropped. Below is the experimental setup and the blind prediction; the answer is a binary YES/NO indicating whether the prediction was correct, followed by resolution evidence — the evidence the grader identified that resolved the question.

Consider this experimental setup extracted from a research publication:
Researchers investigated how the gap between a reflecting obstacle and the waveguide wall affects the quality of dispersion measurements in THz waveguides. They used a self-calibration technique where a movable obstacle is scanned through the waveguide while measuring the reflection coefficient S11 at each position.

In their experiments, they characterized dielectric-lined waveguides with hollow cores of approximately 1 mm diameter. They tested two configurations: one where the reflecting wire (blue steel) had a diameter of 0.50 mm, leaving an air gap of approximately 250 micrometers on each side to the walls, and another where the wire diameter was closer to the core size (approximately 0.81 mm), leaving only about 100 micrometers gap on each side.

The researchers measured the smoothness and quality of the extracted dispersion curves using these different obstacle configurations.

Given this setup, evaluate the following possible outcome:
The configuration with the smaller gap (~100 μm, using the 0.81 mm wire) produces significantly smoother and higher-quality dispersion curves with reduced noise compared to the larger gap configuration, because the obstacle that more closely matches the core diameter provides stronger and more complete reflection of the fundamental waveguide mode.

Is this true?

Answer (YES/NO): YES